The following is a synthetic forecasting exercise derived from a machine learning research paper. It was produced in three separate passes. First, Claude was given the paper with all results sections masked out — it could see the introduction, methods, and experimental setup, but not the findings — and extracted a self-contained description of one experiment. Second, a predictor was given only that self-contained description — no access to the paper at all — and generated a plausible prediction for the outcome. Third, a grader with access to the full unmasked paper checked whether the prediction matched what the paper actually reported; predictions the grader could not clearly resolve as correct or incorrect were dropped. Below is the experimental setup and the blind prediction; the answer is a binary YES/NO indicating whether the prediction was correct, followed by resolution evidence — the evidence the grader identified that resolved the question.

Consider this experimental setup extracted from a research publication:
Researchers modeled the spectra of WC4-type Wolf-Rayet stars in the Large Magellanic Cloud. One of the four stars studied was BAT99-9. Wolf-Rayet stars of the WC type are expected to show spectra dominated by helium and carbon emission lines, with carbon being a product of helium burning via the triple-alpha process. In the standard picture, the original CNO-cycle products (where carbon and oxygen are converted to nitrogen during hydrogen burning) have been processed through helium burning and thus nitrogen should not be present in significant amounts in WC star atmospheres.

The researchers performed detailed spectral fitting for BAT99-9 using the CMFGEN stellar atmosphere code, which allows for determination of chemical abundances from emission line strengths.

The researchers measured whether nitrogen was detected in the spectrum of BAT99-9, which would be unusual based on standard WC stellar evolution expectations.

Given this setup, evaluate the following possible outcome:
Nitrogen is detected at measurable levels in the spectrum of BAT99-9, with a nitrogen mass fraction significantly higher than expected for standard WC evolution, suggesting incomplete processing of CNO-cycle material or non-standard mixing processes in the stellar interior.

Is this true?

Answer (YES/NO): YES